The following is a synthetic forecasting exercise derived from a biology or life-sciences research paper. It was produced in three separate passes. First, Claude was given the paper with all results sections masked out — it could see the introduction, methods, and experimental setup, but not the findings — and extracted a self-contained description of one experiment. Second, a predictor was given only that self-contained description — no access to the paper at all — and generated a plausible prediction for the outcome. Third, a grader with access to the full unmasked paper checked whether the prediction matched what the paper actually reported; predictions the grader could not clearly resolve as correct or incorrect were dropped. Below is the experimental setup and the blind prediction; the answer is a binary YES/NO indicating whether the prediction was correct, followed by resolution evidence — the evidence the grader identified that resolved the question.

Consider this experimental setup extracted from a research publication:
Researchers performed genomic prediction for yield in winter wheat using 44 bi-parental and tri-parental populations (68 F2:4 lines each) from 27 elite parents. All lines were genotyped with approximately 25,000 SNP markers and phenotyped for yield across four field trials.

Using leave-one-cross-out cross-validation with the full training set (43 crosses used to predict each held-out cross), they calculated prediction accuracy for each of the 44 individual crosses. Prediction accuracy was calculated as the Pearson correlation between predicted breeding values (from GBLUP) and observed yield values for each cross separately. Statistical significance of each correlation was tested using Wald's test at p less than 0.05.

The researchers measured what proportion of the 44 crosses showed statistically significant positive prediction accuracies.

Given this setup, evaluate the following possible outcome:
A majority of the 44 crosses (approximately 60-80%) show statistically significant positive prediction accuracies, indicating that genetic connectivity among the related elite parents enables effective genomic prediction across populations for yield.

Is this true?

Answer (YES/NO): YES